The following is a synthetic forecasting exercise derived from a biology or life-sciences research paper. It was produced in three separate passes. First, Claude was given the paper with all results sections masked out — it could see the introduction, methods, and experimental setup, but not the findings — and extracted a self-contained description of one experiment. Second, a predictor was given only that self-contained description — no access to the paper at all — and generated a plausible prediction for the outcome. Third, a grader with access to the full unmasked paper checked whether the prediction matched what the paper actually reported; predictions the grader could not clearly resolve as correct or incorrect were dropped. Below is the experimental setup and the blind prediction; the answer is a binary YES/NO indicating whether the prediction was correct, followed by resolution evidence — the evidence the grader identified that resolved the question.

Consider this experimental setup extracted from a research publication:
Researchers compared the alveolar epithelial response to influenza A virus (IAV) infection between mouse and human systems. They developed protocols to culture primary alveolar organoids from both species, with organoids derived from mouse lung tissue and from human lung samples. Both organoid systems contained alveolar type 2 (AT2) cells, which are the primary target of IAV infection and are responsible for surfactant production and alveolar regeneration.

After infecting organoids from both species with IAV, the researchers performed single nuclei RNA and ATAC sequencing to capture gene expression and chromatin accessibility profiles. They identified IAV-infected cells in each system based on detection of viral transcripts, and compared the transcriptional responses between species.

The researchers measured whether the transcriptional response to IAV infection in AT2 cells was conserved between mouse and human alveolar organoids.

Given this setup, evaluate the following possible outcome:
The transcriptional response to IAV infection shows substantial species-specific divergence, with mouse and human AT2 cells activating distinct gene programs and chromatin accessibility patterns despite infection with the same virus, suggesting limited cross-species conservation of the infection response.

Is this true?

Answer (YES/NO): NO